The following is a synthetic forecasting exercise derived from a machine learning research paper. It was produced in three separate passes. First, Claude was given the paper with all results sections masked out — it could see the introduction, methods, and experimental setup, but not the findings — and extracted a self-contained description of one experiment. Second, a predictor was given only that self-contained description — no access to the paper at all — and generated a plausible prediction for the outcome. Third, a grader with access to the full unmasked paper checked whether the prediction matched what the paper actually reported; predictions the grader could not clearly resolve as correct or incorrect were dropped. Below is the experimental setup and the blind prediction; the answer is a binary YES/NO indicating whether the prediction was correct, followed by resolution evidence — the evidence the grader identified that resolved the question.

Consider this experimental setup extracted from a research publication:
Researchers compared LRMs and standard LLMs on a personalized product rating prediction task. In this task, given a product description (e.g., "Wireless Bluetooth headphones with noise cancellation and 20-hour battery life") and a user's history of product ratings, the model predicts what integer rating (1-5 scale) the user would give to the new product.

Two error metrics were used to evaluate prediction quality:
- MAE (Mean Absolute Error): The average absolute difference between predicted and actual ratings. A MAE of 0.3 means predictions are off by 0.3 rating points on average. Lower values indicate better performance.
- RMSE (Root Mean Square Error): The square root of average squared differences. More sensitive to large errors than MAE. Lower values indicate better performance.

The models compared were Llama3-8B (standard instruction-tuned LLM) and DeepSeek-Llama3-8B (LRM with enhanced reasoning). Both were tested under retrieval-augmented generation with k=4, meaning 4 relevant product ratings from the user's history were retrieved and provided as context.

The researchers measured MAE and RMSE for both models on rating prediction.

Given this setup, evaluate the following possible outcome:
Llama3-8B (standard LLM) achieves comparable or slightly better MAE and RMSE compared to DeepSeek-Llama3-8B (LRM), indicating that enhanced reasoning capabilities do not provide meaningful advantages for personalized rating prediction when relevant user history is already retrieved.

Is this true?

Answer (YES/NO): YES